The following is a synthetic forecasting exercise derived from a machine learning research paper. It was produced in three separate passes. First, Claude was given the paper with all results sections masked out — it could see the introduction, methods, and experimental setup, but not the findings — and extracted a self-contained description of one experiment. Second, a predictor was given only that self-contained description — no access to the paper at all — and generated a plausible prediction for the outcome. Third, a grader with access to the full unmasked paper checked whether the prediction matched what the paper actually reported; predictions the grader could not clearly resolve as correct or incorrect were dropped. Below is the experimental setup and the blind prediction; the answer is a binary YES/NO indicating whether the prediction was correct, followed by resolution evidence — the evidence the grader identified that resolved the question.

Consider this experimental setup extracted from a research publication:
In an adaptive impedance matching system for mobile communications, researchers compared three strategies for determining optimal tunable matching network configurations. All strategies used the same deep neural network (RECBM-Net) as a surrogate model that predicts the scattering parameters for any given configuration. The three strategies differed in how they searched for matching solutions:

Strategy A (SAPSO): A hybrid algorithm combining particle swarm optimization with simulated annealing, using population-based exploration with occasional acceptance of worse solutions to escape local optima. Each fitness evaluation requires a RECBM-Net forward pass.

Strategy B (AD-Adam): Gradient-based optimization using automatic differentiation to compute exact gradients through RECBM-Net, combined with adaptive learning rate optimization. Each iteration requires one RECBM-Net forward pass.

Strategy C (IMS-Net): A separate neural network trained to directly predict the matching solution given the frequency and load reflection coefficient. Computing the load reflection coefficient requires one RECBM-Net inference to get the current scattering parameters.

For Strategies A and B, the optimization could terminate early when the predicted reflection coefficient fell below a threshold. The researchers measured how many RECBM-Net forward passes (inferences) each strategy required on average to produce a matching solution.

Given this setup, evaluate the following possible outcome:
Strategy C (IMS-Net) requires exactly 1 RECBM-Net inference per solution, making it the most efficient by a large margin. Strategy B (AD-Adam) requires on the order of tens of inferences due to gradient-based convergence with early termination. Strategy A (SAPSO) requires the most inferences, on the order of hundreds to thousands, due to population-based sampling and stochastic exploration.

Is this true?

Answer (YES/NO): NO